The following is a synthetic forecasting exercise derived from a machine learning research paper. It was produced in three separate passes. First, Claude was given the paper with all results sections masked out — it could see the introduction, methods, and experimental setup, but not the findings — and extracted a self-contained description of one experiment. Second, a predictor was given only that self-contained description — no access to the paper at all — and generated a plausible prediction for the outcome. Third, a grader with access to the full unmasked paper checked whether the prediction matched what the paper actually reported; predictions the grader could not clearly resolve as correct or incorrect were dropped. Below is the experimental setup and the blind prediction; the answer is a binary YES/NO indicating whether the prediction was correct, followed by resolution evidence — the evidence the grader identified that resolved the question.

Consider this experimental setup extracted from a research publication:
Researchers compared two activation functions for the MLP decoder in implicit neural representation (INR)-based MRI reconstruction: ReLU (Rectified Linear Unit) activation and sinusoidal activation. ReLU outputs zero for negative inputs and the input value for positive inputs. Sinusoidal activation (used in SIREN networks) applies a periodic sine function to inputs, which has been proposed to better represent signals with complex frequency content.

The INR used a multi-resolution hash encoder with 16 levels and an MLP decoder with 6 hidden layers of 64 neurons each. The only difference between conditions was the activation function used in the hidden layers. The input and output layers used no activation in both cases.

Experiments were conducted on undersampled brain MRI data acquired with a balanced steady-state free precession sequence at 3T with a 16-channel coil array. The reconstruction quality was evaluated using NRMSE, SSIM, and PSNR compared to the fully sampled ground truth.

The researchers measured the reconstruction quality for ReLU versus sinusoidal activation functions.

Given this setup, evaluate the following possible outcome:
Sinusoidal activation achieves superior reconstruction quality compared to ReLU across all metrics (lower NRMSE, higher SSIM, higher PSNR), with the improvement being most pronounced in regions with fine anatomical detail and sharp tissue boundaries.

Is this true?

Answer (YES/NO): NO